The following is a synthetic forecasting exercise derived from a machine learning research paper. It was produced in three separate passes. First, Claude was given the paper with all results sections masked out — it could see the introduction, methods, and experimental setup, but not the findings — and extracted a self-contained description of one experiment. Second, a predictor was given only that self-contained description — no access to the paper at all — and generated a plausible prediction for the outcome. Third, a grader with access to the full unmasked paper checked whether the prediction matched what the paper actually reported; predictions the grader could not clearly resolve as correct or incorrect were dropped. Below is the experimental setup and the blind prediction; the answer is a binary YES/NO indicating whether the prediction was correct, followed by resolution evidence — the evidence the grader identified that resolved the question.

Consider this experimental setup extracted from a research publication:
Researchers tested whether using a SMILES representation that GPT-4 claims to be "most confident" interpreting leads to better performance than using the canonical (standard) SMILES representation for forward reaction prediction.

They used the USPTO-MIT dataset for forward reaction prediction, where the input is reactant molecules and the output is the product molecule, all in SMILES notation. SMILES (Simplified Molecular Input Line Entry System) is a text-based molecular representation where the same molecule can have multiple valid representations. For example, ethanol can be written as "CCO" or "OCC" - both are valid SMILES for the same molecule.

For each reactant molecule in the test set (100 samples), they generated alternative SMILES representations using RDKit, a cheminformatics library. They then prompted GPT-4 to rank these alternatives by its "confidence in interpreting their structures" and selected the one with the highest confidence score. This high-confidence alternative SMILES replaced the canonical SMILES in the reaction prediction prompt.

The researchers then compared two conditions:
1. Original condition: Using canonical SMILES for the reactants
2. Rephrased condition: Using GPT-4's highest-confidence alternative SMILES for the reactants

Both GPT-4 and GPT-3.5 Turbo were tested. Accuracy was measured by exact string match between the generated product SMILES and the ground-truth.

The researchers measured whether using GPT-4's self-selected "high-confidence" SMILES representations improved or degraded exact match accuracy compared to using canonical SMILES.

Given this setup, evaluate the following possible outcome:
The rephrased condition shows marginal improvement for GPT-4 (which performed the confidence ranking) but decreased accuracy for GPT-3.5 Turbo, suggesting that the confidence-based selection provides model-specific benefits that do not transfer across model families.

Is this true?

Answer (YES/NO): NO